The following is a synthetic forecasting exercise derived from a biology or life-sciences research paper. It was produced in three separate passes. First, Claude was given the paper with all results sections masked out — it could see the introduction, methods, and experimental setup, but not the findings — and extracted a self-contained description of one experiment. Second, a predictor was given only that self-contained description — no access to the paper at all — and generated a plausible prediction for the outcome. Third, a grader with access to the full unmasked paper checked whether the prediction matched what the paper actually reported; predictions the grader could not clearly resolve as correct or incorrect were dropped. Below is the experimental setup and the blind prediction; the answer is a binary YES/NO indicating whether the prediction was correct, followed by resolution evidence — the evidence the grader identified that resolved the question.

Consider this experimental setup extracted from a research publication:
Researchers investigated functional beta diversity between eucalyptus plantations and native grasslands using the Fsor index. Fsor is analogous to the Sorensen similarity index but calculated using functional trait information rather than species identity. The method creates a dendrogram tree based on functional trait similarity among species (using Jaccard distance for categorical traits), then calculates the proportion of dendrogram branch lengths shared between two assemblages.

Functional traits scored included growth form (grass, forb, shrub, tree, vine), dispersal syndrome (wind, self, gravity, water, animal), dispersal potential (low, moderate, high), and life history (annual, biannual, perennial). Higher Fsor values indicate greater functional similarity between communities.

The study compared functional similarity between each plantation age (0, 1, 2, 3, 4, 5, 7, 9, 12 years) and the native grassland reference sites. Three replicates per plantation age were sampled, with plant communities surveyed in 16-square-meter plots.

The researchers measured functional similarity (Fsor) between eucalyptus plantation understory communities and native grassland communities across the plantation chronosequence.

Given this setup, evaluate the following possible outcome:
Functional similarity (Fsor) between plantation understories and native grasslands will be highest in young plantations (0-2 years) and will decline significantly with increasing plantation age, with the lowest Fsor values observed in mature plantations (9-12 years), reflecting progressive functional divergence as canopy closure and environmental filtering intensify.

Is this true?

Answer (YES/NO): NO